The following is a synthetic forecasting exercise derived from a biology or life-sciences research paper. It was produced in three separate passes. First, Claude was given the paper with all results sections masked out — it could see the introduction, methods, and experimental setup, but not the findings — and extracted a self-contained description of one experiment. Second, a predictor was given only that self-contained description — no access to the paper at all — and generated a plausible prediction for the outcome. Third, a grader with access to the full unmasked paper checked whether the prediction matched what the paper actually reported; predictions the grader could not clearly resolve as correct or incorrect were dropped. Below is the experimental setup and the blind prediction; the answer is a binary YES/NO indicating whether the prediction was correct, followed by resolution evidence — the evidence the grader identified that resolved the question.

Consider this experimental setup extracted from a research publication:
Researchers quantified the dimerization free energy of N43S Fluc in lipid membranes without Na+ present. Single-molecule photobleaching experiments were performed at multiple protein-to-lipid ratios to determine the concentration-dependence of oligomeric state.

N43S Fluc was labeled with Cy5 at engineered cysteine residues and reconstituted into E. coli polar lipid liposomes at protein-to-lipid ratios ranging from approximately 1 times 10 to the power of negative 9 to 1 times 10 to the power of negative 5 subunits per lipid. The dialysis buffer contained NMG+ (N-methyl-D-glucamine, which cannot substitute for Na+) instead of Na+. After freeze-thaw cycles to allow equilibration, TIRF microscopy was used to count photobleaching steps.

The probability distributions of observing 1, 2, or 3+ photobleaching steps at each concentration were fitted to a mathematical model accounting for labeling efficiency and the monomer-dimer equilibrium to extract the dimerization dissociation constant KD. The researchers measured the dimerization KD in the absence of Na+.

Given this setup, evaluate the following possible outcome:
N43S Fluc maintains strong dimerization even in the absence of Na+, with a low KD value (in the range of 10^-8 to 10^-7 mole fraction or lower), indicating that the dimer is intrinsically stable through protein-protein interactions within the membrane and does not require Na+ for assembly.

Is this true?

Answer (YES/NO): YES